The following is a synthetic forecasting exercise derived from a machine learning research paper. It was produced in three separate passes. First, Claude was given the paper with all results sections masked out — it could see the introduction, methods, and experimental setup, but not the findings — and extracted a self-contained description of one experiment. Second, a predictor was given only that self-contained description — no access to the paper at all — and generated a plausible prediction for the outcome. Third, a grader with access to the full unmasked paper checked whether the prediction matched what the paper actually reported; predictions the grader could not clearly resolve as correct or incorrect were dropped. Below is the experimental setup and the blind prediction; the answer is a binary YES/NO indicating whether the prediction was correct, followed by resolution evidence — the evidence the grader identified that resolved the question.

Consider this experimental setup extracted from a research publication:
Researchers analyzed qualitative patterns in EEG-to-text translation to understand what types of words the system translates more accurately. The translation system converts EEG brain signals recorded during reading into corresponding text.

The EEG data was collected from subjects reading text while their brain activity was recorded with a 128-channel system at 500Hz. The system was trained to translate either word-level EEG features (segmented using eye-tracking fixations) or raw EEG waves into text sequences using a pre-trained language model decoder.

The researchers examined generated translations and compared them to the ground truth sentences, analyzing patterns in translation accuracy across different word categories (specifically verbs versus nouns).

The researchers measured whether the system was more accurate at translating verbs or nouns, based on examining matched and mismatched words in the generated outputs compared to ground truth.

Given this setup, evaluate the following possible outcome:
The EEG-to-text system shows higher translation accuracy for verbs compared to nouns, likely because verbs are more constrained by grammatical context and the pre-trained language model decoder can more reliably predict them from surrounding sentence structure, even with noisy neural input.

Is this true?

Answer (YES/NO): YES